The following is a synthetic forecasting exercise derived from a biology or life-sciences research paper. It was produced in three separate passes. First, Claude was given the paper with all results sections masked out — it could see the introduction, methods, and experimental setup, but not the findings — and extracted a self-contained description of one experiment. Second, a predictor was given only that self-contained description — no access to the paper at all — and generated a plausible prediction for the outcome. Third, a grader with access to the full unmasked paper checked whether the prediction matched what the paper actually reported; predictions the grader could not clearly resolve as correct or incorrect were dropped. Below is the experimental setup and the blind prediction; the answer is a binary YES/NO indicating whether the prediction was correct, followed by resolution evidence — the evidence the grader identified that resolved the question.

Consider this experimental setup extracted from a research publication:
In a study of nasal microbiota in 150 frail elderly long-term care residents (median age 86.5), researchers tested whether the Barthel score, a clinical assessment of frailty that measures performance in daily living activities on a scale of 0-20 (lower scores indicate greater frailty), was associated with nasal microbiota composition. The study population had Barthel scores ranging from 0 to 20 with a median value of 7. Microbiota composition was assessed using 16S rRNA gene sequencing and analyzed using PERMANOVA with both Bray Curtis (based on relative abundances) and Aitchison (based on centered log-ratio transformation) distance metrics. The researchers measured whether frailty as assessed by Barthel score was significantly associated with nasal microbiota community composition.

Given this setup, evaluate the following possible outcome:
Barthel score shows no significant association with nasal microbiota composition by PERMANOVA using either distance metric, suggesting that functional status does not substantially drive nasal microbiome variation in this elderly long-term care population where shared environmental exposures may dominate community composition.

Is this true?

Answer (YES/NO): NO